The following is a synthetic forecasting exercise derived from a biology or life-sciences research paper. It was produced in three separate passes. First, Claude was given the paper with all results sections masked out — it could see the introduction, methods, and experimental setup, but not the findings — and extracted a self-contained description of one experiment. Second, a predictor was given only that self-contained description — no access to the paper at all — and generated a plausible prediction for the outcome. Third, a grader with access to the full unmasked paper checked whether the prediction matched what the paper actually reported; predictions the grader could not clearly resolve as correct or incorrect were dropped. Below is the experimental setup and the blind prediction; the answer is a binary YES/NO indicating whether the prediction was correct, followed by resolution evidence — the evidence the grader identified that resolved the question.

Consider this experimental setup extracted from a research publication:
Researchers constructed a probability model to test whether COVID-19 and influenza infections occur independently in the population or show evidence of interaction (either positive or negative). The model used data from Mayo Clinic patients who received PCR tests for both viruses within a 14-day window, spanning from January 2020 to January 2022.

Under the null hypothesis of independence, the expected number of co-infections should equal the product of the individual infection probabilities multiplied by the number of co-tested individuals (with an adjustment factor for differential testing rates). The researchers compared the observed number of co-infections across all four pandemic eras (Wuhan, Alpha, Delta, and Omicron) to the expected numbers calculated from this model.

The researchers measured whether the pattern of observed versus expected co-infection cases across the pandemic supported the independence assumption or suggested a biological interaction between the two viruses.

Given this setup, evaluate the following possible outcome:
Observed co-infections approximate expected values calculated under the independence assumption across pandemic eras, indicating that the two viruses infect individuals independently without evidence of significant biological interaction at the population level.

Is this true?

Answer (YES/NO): NO